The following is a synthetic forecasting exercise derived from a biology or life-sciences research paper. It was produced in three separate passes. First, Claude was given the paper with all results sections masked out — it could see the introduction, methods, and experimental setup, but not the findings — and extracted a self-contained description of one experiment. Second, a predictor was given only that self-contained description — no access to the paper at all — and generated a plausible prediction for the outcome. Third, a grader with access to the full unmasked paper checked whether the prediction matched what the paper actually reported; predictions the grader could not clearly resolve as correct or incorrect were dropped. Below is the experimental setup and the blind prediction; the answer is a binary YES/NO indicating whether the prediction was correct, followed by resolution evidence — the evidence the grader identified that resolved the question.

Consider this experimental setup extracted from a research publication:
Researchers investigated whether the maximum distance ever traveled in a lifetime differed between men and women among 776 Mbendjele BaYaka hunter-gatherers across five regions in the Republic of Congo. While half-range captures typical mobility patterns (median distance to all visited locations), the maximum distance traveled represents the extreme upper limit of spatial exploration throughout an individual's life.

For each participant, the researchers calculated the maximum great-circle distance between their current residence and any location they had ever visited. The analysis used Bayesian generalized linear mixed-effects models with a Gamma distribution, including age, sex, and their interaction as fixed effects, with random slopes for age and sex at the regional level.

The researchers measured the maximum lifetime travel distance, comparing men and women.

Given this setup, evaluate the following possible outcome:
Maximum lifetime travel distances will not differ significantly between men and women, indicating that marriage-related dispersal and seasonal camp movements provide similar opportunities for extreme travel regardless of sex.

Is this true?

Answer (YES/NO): NO